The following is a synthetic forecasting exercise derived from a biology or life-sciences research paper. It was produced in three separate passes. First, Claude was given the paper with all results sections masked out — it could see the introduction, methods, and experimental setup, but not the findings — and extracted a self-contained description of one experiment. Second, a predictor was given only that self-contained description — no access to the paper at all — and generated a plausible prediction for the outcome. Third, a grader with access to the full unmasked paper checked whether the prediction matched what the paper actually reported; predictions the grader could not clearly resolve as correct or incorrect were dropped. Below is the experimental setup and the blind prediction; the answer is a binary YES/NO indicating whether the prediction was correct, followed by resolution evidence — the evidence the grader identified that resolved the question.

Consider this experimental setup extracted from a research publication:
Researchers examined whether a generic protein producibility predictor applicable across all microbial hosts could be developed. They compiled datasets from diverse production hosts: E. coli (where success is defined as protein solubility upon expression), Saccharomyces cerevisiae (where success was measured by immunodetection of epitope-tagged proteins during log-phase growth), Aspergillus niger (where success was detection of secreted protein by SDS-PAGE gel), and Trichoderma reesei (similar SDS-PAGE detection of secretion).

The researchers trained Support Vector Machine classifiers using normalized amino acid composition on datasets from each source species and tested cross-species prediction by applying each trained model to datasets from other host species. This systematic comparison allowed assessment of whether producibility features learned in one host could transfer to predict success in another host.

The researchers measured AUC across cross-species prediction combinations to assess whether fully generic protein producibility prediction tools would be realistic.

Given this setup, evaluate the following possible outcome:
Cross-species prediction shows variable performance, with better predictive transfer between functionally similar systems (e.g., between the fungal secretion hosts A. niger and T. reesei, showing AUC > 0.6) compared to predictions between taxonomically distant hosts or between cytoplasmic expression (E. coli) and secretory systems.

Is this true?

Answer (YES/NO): YES